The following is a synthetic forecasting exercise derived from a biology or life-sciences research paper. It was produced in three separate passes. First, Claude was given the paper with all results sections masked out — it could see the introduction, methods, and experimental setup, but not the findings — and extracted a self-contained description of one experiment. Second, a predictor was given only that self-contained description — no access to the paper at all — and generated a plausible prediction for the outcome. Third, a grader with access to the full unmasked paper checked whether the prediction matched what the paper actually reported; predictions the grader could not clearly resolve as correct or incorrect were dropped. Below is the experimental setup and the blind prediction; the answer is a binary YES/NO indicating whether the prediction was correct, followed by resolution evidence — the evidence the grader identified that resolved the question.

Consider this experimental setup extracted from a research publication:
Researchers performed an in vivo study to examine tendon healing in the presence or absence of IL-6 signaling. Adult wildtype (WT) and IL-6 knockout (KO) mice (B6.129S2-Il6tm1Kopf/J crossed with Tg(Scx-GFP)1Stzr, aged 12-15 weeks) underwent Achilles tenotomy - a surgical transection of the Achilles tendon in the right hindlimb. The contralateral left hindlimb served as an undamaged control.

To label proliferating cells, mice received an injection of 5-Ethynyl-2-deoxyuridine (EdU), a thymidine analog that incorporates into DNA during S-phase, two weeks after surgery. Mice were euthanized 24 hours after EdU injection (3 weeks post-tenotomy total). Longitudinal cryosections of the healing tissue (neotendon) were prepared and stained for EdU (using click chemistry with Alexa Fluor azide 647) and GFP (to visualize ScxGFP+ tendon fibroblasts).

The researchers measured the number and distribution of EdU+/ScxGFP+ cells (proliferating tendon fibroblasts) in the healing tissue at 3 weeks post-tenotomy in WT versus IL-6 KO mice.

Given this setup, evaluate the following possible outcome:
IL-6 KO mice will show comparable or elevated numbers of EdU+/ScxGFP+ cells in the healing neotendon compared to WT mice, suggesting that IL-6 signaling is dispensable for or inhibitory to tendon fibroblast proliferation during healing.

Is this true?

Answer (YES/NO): YES